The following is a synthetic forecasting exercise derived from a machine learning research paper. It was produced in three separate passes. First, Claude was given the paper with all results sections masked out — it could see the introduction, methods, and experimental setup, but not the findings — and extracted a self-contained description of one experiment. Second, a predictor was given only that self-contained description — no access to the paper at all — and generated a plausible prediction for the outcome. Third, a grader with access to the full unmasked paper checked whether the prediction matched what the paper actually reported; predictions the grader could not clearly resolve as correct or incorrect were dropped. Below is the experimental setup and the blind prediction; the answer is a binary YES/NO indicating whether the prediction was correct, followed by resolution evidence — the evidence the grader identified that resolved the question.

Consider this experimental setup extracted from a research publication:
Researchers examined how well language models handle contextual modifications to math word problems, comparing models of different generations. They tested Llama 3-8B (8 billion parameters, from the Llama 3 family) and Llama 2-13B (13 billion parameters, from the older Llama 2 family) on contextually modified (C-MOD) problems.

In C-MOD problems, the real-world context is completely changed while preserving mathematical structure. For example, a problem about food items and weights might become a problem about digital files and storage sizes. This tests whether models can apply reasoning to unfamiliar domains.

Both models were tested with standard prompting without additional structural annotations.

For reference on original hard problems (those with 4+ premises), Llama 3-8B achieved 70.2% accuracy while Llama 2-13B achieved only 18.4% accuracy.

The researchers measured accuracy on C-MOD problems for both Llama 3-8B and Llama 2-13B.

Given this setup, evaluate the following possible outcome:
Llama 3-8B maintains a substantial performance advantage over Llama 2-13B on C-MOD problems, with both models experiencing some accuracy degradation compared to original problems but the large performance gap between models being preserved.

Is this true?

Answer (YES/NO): NO